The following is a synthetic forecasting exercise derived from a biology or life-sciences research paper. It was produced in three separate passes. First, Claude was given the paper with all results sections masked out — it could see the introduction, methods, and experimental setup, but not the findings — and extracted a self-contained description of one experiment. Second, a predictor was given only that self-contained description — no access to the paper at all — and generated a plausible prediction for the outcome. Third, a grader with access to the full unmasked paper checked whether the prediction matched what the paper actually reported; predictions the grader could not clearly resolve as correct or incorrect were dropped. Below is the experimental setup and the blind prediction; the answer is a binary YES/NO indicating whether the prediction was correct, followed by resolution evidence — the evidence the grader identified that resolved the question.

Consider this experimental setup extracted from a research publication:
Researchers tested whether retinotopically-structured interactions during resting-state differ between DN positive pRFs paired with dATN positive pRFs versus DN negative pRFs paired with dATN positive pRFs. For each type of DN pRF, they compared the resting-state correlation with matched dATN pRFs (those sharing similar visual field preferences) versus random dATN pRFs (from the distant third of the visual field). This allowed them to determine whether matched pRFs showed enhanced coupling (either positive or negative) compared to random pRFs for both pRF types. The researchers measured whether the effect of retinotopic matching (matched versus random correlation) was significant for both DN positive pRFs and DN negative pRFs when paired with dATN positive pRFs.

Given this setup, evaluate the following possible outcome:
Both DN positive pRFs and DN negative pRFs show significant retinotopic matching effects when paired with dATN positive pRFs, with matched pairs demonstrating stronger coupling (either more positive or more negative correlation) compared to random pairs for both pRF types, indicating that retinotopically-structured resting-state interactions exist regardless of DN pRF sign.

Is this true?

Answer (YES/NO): YES